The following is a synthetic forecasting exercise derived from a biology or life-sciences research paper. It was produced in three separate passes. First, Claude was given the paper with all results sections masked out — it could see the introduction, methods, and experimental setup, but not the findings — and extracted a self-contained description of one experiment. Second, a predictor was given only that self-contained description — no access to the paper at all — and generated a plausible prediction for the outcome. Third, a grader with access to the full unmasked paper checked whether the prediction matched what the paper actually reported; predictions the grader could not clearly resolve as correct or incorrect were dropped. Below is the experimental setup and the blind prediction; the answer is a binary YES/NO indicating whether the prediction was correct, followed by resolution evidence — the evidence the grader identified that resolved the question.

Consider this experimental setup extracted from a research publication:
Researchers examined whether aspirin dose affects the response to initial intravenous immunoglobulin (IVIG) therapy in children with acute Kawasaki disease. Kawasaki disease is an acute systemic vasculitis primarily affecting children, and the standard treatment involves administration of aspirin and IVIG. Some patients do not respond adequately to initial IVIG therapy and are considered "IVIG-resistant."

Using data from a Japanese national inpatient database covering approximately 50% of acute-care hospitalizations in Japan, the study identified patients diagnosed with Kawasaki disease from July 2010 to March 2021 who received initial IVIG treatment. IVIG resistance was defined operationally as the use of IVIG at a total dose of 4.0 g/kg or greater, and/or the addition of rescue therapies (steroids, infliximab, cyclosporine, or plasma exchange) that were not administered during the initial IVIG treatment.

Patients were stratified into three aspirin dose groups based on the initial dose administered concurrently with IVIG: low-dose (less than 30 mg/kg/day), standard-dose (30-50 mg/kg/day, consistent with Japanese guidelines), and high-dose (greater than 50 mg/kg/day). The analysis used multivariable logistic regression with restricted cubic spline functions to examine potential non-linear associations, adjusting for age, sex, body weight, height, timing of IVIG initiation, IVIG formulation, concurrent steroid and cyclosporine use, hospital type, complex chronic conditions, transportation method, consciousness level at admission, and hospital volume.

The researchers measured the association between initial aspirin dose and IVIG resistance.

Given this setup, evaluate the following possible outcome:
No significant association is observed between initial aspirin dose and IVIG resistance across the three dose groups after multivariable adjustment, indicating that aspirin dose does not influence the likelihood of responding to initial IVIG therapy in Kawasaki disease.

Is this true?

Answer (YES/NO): NO